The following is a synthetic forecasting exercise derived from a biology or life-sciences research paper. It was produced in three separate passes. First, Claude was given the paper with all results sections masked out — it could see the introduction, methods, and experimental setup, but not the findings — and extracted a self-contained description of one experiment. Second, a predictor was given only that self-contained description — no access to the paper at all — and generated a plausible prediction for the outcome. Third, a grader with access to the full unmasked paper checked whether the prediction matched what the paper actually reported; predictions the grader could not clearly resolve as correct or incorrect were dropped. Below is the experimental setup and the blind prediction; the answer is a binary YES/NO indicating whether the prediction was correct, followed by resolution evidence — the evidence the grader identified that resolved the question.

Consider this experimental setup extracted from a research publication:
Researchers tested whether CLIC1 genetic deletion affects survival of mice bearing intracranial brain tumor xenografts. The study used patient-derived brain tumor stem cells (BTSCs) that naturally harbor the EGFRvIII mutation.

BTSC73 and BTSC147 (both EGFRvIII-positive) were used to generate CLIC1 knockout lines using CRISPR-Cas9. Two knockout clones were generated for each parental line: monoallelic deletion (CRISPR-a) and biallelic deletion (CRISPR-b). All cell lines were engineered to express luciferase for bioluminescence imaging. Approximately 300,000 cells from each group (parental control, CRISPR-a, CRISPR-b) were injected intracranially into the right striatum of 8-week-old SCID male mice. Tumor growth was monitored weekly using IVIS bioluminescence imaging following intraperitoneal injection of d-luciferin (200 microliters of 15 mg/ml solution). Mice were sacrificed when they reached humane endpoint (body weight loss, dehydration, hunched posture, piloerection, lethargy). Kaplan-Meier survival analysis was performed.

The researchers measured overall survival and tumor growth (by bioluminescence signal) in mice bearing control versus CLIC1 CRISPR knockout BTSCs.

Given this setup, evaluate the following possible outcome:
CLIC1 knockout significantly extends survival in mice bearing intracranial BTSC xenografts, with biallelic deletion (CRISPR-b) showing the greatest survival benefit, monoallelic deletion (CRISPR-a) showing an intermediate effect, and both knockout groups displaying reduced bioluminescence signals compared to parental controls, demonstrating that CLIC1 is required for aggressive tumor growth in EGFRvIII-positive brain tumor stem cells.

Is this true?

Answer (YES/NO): NO